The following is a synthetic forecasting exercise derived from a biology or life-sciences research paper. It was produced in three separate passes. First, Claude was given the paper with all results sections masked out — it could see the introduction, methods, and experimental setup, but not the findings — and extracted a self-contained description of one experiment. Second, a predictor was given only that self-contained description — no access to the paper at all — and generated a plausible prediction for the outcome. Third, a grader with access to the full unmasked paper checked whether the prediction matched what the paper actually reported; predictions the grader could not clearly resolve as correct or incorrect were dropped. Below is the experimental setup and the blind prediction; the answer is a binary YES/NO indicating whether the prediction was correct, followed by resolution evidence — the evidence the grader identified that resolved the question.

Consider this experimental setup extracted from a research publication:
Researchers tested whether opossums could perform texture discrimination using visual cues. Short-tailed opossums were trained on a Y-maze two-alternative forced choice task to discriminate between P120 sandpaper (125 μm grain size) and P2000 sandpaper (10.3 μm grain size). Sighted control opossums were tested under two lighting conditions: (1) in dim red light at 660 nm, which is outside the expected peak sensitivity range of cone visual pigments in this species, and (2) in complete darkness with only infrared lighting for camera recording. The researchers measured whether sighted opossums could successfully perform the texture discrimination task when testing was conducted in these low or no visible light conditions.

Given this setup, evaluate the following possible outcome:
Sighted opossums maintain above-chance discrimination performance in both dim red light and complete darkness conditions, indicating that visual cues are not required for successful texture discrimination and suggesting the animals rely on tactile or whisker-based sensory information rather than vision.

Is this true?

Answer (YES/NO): YES